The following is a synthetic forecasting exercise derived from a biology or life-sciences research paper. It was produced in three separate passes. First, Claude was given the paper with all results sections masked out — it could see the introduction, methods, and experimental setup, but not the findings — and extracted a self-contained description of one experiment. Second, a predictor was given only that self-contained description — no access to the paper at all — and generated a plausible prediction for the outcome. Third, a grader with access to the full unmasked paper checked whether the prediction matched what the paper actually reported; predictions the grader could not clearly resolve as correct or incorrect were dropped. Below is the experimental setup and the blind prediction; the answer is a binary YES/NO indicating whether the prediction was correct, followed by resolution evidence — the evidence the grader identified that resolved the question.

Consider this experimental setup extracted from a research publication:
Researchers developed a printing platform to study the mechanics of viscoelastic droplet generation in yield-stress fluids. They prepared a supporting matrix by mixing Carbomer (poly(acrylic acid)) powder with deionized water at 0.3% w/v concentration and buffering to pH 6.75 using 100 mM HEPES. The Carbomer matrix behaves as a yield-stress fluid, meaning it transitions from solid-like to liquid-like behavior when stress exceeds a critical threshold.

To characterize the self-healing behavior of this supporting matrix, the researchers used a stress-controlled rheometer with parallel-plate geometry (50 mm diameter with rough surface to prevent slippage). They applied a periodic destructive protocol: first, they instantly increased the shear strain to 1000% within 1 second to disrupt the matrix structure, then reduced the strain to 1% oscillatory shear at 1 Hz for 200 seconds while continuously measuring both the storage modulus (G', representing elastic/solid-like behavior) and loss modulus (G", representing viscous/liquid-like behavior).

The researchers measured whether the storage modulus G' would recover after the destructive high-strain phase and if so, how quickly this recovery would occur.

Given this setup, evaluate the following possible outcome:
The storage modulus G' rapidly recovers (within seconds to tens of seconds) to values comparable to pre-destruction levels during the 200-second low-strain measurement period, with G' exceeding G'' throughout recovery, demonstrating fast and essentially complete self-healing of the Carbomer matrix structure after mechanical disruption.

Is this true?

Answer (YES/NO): YES